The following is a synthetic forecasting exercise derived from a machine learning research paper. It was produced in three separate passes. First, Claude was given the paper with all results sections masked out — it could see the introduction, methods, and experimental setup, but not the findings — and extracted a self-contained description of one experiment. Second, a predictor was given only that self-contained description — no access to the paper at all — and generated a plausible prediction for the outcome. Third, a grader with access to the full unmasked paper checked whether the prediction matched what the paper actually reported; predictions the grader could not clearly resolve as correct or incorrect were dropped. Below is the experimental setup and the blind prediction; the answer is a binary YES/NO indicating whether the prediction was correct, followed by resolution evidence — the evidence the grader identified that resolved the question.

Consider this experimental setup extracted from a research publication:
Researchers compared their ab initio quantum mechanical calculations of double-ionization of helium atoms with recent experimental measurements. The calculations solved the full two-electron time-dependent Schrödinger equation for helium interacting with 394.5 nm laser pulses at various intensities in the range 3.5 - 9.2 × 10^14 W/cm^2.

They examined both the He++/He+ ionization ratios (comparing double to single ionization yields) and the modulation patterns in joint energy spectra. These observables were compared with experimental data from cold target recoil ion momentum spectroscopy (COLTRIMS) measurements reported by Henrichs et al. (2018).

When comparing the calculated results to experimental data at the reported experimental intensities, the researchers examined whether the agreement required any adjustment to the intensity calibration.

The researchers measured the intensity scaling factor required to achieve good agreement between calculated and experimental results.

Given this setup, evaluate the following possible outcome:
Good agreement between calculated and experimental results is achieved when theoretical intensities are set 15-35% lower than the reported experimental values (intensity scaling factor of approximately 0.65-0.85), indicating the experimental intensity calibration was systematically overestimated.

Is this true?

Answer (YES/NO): NO